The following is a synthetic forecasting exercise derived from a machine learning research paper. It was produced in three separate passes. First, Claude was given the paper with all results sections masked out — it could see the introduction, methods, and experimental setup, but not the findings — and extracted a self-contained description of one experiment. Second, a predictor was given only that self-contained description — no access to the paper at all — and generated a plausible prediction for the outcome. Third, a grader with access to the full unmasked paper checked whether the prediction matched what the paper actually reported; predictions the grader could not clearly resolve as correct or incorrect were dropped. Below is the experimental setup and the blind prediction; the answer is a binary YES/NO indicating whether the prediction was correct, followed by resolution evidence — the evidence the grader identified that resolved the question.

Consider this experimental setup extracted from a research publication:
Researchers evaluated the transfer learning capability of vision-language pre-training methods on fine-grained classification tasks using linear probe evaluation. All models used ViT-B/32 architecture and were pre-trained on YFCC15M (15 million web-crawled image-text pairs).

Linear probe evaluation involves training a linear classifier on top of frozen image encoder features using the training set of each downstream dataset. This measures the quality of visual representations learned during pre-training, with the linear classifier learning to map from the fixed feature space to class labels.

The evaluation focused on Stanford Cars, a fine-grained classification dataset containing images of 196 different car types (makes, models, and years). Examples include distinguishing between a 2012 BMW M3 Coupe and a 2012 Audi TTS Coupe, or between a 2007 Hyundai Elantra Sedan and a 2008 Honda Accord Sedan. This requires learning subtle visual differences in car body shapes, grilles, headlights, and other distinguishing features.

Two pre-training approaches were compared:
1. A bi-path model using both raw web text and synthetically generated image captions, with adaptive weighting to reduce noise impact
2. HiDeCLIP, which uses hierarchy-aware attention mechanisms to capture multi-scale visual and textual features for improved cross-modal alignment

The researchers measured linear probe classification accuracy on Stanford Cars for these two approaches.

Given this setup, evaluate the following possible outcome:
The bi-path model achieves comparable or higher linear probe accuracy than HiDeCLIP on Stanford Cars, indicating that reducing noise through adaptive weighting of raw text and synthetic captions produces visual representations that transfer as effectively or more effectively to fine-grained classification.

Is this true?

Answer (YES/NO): NO